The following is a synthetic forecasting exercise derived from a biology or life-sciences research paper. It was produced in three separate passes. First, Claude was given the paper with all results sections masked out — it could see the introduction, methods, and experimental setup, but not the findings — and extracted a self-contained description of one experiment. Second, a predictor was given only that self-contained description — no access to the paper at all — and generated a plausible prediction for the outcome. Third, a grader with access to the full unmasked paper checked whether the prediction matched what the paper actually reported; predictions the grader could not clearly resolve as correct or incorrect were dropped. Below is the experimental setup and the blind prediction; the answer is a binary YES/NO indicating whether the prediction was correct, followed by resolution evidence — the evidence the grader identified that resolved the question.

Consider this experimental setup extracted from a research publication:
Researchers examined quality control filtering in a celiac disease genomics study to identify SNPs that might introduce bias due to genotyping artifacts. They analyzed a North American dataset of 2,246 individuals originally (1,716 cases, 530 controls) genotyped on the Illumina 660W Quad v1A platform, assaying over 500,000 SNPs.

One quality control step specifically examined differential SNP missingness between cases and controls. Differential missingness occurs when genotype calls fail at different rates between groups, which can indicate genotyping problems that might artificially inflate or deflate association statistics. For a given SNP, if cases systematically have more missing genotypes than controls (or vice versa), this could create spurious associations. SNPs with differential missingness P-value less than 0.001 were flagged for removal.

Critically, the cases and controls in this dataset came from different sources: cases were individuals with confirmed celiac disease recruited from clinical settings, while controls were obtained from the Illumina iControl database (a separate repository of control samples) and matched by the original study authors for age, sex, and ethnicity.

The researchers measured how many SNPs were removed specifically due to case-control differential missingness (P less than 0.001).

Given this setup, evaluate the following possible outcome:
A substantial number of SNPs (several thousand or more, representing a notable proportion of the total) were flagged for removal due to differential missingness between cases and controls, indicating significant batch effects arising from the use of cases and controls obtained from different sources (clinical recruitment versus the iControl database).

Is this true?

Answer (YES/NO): NO